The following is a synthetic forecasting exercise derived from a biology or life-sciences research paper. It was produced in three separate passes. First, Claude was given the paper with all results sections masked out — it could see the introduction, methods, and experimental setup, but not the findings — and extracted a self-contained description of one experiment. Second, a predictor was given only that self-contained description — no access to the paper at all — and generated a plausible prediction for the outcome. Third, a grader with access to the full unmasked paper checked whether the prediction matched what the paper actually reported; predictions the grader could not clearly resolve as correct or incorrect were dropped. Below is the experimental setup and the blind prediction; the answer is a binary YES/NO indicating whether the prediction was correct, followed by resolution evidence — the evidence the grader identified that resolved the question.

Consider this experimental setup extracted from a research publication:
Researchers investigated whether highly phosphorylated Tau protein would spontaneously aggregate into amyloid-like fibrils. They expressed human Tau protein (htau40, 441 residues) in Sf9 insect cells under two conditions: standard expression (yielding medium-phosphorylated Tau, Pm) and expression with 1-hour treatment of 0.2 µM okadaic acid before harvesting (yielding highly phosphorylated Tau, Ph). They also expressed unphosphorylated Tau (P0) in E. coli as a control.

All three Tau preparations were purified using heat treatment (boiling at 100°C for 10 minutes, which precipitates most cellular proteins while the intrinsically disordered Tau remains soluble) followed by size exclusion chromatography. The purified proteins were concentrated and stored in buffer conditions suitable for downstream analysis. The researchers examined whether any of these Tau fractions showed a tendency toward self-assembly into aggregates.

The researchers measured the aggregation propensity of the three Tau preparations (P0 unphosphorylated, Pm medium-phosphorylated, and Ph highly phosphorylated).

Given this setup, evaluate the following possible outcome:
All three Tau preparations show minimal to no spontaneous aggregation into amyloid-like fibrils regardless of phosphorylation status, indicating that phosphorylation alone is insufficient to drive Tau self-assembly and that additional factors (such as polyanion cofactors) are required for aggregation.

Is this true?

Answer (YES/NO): YES